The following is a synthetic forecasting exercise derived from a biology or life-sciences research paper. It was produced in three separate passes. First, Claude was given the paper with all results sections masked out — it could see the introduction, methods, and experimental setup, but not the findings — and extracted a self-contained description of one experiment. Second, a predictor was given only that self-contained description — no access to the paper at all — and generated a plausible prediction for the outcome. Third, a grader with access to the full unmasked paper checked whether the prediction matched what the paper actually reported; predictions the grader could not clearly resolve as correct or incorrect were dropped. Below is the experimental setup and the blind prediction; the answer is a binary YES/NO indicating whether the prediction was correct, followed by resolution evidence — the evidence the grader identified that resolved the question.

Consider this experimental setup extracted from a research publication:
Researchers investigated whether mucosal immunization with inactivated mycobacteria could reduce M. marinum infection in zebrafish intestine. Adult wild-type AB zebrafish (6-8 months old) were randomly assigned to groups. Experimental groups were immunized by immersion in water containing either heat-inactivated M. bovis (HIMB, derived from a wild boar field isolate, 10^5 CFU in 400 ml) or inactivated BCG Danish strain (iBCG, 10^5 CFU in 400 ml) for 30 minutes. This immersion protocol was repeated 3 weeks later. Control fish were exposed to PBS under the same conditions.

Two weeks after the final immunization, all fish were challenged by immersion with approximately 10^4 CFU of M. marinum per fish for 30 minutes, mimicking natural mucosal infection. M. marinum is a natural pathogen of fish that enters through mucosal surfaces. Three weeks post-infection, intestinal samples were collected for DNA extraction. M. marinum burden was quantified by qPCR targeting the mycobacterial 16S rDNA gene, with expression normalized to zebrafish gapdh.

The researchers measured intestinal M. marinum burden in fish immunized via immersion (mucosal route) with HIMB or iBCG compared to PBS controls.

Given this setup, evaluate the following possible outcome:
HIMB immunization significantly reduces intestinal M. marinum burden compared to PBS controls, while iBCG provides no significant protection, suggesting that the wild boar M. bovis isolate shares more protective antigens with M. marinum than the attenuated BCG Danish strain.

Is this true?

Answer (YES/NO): NO